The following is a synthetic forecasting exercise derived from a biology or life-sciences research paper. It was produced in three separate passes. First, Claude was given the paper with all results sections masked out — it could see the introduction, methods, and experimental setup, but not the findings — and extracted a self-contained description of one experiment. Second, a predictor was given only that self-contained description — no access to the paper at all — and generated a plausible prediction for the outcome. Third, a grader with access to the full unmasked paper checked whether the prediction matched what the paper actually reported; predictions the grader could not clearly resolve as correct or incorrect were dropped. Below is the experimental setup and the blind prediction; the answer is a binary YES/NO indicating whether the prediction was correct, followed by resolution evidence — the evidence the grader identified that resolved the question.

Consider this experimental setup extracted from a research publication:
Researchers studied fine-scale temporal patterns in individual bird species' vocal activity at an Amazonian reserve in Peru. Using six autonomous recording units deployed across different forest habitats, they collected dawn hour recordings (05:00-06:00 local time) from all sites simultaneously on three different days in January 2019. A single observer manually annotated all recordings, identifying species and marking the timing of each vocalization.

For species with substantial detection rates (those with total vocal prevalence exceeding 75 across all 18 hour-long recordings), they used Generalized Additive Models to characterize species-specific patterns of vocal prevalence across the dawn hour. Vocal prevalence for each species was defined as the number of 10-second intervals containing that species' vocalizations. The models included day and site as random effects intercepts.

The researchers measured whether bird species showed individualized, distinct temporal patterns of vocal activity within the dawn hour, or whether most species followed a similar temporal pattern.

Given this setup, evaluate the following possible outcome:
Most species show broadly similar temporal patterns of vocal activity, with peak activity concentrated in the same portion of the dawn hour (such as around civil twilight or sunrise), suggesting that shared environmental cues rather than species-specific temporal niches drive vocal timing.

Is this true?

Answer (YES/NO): NO